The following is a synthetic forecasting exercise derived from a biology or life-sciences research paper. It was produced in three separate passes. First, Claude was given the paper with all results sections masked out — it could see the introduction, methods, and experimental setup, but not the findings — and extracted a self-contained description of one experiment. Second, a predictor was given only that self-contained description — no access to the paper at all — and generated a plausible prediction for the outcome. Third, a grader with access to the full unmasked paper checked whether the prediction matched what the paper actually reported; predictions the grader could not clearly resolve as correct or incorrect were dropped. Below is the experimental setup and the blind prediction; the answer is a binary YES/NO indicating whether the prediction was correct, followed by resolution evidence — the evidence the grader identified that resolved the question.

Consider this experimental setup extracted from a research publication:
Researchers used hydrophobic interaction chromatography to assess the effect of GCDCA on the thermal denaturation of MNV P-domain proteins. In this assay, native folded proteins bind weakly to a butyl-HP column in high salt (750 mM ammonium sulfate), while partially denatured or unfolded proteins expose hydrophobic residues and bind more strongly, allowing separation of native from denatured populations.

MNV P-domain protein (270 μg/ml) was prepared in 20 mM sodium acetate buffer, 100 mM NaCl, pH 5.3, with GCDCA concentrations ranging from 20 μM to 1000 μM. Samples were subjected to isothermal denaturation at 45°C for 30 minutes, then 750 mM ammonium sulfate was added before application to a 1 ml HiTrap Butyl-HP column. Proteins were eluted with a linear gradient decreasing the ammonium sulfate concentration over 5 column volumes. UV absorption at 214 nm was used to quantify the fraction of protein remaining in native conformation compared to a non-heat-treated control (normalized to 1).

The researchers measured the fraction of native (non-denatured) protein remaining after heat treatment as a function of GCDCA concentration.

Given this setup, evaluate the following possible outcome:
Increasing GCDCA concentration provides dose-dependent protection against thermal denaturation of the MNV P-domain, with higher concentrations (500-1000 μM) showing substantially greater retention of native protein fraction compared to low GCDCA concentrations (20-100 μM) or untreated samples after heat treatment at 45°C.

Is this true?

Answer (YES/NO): YES